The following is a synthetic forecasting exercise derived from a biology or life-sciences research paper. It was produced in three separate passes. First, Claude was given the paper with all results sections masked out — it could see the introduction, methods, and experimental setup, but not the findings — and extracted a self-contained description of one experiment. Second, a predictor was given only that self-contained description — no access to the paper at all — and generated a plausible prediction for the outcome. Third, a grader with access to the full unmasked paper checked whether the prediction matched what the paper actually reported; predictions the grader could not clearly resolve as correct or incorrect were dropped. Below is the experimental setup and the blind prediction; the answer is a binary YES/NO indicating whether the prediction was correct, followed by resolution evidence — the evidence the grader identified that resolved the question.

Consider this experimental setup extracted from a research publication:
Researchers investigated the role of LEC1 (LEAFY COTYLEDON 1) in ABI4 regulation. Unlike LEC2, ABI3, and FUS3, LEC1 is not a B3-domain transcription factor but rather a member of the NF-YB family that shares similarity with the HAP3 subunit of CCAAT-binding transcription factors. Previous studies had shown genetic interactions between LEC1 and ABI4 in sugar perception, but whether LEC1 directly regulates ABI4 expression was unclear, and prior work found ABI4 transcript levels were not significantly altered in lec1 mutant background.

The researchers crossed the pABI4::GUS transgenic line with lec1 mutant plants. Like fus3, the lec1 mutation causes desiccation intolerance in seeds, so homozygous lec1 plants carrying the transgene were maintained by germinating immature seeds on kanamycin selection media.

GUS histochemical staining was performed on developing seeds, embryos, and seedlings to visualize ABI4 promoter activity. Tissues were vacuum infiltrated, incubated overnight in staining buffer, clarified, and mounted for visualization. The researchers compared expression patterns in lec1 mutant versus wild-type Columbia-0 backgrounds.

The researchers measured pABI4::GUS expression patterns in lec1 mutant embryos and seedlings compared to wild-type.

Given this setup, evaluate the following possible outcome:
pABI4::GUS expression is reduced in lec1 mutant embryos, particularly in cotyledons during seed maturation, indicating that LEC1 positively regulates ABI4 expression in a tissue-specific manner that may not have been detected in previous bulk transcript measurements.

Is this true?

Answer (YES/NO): NO